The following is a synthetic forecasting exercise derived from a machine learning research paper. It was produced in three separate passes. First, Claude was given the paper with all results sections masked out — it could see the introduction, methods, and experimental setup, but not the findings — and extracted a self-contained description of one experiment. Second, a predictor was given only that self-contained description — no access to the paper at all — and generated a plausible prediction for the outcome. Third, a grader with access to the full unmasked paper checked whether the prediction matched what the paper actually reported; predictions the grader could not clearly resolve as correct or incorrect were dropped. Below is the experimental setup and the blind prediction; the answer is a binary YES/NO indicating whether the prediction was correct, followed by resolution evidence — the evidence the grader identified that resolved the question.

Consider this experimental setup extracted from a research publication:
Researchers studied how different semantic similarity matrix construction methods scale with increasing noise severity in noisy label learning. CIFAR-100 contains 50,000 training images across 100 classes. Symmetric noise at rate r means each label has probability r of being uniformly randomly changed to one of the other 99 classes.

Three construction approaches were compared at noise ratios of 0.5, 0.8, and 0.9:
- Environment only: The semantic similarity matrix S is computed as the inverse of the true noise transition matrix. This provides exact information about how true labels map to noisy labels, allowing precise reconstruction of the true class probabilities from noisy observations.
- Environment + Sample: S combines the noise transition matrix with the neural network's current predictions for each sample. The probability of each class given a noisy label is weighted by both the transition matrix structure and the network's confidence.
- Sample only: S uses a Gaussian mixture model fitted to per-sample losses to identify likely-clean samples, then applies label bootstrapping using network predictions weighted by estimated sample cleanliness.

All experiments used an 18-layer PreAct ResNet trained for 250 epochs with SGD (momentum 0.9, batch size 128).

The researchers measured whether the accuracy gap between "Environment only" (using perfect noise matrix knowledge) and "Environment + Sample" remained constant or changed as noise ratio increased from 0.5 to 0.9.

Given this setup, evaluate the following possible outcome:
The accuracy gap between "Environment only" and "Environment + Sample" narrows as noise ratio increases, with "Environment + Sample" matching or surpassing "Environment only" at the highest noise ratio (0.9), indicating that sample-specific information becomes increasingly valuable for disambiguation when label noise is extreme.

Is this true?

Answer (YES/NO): NO